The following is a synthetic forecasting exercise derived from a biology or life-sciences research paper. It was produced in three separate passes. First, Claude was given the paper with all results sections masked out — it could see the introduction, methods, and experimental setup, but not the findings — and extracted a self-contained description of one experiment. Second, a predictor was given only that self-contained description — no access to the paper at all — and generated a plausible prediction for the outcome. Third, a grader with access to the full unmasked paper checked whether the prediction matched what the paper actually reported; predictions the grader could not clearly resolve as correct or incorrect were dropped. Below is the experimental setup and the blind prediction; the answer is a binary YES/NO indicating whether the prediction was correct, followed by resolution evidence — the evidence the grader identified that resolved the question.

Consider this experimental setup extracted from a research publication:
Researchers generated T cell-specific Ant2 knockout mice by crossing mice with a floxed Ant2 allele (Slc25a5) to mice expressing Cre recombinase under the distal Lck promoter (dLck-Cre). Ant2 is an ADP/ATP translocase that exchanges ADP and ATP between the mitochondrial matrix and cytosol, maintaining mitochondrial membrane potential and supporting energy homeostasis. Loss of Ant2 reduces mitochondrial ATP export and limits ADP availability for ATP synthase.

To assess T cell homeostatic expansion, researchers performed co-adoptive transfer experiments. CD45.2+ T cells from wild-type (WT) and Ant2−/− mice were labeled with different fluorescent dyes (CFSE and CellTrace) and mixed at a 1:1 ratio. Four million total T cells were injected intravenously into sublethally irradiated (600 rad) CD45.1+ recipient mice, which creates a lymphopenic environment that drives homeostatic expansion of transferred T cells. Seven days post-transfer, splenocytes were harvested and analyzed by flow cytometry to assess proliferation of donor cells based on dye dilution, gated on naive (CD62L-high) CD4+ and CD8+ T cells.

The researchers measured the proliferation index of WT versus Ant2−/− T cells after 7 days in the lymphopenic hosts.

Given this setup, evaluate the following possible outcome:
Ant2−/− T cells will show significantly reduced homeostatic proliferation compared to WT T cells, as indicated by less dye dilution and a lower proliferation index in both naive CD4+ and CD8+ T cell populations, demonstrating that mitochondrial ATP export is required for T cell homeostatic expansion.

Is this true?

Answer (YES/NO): YES